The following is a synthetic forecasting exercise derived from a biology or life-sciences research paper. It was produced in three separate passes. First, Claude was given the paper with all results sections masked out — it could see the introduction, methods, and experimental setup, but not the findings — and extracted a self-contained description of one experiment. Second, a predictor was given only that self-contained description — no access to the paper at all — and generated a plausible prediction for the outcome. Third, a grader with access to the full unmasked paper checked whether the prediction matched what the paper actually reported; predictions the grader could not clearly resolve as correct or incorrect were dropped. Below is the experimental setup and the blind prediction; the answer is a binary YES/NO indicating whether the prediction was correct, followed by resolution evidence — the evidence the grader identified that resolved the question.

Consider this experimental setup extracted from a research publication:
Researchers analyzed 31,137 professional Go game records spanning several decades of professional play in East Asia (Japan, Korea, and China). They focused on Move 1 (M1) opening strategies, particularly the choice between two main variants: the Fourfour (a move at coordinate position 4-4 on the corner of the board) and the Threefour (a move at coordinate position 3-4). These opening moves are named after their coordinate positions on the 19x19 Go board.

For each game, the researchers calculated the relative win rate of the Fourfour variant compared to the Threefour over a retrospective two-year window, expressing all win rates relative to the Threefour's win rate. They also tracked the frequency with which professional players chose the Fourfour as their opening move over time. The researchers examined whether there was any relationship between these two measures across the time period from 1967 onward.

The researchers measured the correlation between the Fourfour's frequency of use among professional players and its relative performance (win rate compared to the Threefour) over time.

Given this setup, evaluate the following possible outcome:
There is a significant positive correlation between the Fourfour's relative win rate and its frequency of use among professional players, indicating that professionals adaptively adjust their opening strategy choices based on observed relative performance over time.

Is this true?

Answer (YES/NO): YES